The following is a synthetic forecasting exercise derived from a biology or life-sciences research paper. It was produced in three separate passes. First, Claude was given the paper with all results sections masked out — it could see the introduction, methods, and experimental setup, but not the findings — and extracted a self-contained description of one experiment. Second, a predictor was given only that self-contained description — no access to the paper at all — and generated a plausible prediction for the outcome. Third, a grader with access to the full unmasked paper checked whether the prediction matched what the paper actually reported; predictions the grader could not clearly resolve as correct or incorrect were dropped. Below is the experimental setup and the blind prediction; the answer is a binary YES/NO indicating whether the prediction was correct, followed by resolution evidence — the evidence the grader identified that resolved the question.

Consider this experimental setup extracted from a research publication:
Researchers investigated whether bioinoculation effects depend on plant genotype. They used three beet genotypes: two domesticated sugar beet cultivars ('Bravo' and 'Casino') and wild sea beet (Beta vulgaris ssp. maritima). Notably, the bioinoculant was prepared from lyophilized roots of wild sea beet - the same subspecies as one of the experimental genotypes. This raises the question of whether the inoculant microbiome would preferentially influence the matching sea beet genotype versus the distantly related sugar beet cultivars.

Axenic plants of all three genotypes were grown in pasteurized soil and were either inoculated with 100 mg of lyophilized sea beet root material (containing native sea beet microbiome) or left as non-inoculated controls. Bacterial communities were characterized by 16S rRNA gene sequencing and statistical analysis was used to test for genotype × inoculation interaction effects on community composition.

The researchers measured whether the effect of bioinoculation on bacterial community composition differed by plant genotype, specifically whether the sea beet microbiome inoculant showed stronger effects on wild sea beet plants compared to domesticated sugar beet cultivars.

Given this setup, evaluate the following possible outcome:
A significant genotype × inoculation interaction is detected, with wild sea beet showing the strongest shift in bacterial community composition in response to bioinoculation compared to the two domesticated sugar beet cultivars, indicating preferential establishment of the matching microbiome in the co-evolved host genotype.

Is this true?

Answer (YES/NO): NO